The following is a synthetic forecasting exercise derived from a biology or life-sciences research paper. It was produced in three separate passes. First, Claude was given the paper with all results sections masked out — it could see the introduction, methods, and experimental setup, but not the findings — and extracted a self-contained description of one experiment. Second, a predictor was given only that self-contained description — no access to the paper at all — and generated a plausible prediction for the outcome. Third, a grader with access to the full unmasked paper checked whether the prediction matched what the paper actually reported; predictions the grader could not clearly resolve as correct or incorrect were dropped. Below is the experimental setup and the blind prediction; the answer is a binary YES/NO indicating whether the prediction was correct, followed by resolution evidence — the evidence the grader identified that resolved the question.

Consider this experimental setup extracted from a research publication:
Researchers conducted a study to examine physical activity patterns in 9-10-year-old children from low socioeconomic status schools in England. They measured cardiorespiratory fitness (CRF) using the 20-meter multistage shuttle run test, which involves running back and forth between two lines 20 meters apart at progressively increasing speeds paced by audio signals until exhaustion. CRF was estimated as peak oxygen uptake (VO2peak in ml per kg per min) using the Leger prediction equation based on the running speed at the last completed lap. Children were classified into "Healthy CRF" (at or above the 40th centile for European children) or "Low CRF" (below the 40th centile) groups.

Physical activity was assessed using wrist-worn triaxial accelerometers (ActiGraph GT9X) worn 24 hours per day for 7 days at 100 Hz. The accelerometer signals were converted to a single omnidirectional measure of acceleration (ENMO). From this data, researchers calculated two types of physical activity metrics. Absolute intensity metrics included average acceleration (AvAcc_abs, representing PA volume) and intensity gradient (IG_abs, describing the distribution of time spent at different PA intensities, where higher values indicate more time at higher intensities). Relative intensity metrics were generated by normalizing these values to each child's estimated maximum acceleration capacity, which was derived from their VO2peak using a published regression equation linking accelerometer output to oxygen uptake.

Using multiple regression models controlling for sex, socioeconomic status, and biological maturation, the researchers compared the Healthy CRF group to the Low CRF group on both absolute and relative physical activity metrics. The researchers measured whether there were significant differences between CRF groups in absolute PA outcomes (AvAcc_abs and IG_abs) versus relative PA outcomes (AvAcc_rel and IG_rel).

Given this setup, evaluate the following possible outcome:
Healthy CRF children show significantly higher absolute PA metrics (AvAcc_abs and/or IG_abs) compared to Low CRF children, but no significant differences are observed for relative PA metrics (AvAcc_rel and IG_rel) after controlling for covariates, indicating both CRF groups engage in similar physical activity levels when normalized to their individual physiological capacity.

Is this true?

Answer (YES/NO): YES